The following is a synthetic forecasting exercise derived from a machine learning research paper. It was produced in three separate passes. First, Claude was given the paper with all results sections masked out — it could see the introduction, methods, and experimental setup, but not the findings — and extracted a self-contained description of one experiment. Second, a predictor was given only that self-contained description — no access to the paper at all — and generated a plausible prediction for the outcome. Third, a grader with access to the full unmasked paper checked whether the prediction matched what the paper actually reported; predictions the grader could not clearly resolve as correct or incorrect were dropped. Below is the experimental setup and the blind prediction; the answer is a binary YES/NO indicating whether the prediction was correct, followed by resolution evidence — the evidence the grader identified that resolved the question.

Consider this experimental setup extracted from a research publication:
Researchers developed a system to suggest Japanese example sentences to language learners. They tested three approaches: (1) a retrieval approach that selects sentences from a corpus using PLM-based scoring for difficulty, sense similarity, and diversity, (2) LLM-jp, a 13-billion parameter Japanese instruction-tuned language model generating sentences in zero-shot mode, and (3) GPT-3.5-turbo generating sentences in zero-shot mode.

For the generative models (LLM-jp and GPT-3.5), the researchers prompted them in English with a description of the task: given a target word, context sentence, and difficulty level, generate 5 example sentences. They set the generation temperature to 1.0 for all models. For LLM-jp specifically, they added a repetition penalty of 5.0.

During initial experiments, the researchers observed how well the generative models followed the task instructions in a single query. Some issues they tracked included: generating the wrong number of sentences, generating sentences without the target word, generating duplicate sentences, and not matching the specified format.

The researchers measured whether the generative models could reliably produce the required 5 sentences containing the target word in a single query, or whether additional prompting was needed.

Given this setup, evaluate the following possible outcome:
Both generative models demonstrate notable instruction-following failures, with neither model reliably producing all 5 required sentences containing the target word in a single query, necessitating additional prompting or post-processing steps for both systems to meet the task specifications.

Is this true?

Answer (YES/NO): YES